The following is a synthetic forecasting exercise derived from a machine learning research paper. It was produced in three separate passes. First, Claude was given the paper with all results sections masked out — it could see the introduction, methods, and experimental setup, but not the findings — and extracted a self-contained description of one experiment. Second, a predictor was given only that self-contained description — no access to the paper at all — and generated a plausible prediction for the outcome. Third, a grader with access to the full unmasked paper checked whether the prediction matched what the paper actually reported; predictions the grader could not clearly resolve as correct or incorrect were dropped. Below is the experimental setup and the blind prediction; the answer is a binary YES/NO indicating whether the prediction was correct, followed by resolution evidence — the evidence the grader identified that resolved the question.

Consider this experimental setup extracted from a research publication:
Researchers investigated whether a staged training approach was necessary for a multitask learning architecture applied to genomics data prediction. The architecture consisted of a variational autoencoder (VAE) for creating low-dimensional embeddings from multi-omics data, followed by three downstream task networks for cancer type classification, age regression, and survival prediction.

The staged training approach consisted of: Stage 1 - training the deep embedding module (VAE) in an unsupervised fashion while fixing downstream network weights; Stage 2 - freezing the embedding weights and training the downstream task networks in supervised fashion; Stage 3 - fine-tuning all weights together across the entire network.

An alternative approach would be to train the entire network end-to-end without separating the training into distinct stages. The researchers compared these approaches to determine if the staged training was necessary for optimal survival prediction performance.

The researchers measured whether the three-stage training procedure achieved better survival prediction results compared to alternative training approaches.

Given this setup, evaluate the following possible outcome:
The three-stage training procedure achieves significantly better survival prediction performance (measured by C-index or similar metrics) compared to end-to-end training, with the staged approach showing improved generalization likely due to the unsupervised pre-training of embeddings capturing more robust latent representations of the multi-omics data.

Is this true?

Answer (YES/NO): YES